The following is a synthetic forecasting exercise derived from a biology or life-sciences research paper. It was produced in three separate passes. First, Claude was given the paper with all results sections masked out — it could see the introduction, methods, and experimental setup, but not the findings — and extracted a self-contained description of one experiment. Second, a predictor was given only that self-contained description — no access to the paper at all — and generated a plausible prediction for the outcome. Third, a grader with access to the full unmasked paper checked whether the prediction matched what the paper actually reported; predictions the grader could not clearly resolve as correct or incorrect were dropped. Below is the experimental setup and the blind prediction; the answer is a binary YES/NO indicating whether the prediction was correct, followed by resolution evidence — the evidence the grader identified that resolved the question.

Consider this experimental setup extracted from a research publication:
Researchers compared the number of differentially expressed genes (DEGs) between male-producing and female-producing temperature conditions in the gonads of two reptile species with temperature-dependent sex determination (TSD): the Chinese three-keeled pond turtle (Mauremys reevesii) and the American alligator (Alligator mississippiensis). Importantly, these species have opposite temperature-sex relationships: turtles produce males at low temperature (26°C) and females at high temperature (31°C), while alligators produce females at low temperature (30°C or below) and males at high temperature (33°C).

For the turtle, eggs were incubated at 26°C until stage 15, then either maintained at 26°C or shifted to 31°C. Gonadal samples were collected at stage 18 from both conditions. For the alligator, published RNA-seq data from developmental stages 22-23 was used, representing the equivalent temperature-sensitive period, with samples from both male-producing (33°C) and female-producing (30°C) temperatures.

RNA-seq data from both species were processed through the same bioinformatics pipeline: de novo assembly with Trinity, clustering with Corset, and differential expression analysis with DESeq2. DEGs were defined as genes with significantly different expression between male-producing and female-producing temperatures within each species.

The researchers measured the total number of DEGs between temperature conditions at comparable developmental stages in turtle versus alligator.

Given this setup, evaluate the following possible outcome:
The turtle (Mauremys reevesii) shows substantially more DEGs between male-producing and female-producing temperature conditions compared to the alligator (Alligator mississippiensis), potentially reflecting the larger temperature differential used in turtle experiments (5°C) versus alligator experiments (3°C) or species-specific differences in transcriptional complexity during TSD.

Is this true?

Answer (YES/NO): NO